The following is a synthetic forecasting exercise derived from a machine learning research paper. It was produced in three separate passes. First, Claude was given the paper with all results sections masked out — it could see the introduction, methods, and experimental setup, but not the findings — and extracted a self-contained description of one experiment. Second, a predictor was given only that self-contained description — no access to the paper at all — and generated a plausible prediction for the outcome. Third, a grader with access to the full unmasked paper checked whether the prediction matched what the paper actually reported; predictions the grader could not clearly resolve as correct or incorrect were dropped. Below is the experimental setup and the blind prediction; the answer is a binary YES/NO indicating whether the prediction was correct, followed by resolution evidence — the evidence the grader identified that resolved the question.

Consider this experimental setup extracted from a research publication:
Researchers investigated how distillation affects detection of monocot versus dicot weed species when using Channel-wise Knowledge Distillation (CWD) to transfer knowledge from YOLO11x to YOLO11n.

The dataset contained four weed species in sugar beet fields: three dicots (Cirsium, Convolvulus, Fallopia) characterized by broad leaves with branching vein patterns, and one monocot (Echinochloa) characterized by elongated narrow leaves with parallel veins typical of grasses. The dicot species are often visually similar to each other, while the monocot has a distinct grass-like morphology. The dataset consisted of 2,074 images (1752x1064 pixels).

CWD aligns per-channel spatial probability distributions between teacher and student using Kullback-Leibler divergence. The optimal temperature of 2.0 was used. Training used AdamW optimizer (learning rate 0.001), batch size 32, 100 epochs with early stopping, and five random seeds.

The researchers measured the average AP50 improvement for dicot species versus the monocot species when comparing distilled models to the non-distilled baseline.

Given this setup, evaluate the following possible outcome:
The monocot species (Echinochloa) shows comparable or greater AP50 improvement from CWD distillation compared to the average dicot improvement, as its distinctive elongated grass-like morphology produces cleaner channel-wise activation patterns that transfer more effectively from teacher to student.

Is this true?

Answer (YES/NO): NO